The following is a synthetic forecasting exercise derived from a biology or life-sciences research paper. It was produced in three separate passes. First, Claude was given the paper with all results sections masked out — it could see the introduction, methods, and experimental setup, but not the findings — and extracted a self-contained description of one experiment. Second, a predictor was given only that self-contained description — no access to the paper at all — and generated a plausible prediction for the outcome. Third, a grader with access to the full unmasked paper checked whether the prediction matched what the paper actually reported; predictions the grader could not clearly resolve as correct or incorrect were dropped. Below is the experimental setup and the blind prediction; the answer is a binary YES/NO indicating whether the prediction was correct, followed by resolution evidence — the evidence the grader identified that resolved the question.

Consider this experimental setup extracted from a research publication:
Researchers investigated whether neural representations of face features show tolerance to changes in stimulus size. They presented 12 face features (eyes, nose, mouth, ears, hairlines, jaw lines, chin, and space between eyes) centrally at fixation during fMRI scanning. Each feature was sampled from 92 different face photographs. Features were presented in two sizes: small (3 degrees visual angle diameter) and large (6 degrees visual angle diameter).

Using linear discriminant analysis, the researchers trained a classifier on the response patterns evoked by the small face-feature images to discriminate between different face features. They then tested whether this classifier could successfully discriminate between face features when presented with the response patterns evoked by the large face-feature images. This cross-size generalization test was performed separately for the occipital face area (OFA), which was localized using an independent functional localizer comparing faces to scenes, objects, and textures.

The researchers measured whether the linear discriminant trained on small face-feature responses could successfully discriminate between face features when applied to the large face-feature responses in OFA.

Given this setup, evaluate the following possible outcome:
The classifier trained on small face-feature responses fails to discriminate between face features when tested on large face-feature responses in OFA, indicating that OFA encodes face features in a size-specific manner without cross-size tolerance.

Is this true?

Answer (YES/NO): NO